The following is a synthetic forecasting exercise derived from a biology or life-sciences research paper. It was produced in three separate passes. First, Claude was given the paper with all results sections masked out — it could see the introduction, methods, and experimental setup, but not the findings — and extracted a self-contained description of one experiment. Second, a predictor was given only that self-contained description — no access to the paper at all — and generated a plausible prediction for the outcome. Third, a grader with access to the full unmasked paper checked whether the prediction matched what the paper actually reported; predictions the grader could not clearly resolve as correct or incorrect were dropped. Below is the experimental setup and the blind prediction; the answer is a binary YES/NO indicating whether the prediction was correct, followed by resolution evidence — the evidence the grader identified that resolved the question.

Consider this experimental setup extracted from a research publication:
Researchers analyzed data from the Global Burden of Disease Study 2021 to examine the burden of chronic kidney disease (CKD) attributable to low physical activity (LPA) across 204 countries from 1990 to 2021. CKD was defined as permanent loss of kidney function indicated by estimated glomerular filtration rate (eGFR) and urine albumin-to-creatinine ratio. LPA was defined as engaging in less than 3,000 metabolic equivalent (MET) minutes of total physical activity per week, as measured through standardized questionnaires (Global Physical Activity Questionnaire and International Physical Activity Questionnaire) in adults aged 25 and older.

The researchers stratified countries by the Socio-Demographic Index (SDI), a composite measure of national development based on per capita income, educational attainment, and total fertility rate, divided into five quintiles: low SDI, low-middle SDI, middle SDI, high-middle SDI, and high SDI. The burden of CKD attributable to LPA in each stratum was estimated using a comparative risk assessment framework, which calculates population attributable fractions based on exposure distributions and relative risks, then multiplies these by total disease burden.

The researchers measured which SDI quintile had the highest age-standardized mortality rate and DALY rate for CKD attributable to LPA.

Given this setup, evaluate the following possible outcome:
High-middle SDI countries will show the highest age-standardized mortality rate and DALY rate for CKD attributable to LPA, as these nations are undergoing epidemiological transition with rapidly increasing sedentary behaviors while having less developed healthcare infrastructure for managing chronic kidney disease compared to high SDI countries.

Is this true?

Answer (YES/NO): NO